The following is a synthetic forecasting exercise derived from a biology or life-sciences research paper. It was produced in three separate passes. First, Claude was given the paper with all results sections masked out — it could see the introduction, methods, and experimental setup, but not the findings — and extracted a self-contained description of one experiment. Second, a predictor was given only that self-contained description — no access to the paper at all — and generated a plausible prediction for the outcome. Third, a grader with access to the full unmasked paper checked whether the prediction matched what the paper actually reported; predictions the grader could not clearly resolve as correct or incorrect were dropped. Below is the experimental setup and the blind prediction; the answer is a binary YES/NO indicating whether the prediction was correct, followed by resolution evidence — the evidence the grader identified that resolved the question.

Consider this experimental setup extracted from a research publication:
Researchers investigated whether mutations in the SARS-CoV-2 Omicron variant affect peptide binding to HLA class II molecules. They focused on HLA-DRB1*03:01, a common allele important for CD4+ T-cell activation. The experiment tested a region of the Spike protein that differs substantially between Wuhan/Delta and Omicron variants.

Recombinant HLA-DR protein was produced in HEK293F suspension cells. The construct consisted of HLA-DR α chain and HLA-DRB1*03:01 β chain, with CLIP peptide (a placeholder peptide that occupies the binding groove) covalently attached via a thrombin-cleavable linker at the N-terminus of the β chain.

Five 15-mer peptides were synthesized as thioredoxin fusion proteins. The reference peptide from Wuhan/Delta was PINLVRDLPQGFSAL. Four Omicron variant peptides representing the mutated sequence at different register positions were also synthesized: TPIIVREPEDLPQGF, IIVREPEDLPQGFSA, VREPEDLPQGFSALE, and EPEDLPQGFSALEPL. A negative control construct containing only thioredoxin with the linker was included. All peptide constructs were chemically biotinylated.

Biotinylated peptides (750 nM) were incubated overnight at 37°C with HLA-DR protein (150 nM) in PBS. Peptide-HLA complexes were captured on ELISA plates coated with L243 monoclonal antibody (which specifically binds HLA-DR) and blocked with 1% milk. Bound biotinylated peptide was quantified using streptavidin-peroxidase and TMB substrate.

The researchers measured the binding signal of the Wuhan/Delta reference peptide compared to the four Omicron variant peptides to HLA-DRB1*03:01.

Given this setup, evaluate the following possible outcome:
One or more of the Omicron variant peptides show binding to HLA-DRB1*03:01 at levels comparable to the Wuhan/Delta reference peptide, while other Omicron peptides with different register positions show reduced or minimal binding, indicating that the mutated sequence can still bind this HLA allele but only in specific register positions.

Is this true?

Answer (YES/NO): NO